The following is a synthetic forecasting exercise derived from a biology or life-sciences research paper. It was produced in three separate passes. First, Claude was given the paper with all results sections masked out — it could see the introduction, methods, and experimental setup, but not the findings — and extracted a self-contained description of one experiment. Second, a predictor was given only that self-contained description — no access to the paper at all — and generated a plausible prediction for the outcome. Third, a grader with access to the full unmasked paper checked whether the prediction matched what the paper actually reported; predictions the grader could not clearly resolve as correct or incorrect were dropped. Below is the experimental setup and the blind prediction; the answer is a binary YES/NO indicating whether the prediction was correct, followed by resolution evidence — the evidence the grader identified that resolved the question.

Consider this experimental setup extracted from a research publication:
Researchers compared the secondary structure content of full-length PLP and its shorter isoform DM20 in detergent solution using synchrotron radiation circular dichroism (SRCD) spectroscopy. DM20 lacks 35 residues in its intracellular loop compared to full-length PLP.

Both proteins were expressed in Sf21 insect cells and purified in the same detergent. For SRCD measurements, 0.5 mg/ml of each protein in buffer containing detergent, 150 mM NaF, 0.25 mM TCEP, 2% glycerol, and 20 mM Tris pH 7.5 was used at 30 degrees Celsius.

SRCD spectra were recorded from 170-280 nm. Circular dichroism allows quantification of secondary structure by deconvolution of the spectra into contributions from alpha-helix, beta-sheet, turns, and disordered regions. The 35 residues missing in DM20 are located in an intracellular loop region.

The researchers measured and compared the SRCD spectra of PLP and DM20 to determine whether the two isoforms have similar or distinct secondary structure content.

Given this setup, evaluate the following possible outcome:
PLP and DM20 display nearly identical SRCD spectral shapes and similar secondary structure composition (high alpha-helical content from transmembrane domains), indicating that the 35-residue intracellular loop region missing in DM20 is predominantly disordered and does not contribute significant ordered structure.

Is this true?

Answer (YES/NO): NO